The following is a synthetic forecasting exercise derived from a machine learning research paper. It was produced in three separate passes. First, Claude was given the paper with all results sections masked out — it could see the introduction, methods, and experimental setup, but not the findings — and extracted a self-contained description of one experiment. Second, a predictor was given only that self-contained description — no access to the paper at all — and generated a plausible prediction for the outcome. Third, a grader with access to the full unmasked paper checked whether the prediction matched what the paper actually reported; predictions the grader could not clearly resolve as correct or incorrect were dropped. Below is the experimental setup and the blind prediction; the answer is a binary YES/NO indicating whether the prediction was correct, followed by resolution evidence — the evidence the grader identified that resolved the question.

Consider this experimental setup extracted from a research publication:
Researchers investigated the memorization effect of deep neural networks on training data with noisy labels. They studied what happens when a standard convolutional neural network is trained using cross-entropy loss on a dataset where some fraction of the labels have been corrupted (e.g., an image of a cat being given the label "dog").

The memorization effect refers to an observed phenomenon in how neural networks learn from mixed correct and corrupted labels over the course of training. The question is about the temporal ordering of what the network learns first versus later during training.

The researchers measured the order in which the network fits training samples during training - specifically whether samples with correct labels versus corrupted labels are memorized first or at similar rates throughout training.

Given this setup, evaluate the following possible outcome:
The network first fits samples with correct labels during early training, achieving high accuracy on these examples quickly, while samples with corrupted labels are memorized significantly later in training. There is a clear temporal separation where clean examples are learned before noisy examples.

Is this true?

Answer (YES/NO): YES